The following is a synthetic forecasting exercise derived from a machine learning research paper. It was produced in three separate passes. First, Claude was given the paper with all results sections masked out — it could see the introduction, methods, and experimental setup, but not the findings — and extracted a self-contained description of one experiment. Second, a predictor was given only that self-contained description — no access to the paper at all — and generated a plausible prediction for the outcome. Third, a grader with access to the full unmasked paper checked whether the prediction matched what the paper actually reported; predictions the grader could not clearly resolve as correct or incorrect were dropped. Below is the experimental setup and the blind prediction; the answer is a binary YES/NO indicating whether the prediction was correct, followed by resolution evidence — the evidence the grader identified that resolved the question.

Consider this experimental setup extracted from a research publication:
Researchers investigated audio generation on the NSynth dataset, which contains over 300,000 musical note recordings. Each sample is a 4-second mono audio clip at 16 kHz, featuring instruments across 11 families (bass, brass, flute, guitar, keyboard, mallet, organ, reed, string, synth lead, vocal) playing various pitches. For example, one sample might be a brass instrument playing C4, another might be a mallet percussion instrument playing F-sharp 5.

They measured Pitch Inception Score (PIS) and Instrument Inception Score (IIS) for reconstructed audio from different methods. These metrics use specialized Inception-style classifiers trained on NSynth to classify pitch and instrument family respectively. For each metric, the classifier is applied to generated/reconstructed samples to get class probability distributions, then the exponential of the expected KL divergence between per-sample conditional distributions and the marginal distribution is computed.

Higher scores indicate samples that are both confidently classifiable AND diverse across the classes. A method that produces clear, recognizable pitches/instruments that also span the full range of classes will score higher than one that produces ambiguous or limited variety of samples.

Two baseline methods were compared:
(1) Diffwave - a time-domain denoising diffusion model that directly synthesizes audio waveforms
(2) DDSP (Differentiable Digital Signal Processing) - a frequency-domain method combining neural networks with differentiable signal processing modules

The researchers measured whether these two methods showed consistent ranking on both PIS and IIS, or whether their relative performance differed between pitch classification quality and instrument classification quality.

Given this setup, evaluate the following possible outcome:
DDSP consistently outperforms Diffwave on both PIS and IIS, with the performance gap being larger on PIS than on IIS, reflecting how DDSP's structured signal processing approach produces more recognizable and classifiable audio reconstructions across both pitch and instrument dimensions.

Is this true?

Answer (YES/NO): NO